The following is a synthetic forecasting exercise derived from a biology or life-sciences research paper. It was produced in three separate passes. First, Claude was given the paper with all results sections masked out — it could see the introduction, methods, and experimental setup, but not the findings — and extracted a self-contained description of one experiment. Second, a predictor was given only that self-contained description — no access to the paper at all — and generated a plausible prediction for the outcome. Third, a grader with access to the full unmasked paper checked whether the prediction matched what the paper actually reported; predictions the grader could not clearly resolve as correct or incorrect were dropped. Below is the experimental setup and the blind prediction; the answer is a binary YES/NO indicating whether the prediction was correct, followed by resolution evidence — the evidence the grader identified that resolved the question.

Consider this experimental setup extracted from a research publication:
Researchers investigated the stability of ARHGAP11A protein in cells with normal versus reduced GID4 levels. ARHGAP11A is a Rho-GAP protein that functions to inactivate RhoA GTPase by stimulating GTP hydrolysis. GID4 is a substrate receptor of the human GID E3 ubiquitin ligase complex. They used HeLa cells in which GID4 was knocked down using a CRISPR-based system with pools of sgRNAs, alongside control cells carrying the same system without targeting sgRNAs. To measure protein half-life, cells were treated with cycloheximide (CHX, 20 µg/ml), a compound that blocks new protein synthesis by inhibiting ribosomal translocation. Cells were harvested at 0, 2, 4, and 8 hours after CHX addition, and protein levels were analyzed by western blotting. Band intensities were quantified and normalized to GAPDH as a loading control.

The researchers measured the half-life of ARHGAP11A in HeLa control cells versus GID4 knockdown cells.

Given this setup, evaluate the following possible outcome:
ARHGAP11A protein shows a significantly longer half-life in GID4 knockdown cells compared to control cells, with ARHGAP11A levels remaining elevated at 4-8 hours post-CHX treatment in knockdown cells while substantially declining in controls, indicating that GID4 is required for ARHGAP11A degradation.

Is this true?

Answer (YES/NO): YES